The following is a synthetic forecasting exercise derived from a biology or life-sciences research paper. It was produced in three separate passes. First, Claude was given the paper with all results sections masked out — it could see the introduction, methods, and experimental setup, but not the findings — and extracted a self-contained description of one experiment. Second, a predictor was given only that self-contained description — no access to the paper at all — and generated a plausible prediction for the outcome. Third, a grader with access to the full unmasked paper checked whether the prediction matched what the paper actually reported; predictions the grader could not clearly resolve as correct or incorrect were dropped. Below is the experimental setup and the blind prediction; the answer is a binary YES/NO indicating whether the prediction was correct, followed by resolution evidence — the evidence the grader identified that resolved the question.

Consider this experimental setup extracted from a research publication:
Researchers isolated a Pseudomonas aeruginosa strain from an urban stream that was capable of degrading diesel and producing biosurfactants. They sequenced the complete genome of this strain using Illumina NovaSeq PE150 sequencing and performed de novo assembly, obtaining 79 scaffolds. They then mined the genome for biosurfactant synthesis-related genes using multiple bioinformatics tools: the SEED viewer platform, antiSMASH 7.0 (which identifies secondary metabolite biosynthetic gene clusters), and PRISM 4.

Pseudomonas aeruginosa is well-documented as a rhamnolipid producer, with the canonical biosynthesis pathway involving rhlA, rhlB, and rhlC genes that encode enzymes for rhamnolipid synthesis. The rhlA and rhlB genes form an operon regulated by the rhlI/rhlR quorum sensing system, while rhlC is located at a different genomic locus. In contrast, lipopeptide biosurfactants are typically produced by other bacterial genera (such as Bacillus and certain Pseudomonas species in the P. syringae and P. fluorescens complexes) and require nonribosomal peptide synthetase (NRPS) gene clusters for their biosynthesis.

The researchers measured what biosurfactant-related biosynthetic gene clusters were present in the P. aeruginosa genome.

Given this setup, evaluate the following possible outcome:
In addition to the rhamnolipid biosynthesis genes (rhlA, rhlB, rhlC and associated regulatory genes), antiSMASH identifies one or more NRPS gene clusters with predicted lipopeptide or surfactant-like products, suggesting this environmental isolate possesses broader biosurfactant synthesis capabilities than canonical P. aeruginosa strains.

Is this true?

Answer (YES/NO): YES